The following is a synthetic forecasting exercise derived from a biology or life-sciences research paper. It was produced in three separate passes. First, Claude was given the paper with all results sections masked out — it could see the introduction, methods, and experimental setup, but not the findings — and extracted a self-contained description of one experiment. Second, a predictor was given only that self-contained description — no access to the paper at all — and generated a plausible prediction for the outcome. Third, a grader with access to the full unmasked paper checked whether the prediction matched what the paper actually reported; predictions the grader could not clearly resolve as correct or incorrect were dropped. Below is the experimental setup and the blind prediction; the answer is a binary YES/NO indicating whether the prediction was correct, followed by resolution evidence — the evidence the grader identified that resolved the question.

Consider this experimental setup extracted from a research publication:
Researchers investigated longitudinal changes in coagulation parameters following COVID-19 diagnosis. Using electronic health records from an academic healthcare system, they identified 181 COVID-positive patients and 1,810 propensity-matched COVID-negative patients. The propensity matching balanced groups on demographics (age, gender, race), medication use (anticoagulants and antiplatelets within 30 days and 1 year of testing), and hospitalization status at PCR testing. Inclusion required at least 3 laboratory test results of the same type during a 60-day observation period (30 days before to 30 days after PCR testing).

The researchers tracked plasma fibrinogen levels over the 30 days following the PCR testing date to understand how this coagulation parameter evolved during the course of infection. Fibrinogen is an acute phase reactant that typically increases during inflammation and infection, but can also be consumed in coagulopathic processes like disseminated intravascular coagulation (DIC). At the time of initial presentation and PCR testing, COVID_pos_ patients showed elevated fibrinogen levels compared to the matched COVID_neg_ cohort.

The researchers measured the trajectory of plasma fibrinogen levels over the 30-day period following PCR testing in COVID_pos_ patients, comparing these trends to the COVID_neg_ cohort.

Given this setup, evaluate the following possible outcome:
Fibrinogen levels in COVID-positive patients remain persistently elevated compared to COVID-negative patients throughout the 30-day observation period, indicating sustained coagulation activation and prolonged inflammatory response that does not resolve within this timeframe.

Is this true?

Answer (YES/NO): NO